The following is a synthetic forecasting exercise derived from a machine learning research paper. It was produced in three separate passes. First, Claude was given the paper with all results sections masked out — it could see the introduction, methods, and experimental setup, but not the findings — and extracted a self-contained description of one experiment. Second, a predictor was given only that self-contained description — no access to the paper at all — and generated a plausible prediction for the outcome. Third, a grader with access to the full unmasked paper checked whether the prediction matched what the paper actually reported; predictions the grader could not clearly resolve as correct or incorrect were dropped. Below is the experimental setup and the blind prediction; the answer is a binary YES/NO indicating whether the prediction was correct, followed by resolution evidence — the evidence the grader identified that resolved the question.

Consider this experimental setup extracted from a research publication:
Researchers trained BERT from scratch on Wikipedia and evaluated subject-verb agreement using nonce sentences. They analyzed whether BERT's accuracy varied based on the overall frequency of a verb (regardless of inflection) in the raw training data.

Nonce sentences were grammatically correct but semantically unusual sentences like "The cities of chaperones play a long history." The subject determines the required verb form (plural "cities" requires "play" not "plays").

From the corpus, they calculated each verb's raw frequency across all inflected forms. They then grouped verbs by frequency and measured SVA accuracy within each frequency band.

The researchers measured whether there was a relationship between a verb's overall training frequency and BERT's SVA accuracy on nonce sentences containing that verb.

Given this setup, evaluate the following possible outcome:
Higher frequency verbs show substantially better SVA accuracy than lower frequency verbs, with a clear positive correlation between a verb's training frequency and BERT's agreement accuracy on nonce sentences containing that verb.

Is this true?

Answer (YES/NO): YES